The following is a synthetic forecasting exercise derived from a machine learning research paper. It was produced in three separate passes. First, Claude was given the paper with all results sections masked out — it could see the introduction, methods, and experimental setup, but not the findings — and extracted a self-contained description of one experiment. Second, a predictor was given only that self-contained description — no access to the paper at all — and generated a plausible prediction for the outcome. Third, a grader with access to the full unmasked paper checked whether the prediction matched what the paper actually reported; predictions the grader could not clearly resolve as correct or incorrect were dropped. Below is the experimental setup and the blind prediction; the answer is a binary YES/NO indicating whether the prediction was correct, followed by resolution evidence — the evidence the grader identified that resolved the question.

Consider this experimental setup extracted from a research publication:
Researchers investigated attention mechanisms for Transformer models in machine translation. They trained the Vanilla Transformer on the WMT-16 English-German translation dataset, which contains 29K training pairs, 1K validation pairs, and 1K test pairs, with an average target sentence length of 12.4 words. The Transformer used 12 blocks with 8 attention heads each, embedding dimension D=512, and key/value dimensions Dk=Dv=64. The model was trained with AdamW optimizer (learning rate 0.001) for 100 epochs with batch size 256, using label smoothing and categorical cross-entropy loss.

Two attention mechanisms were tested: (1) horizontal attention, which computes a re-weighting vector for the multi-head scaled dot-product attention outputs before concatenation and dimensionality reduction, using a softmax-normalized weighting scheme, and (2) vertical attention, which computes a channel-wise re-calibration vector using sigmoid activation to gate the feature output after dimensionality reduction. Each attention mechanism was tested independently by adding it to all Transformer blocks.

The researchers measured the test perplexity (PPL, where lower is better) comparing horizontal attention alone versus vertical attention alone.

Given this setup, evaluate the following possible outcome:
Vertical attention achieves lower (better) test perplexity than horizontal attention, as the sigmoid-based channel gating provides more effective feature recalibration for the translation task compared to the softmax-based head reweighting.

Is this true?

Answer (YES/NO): YES